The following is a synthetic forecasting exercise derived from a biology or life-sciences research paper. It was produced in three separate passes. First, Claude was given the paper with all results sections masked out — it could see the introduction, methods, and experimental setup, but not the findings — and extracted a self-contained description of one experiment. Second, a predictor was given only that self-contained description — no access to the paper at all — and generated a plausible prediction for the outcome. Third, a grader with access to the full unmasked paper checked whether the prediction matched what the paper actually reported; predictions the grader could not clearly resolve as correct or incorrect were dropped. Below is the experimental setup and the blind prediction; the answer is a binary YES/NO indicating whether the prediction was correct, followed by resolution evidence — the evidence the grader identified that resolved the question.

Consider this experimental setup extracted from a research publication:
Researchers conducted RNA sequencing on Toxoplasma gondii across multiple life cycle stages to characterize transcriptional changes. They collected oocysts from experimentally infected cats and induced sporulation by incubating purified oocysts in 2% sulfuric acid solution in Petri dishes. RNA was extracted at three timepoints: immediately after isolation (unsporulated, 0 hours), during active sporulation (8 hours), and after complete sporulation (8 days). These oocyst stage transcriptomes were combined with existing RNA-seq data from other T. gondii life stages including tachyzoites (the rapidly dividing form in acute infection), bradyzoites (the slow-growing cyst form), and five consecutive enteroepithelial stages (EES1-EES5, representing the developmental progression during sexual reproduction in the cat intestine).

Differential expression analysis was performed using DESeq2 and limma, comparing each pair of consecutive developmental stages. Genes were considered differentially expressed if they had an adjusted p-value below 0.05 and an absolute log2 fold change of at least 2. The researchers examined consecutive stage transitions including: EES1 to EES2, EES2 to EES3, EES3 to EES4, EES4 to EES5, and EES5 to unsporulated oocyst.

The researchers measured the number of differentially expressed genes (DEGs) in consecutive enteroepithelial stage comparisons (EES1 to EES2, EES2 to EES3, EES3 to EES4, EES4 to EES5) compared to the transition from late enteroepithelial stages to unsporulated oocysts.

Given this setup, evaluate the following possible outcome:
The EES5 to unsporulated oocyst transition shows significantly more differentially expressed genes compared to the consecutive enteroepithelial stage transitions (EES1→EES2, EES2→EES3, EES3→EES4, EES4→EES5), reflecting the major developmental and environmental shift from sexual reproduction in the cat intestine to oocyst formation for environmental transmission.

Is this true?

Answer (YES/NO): YES